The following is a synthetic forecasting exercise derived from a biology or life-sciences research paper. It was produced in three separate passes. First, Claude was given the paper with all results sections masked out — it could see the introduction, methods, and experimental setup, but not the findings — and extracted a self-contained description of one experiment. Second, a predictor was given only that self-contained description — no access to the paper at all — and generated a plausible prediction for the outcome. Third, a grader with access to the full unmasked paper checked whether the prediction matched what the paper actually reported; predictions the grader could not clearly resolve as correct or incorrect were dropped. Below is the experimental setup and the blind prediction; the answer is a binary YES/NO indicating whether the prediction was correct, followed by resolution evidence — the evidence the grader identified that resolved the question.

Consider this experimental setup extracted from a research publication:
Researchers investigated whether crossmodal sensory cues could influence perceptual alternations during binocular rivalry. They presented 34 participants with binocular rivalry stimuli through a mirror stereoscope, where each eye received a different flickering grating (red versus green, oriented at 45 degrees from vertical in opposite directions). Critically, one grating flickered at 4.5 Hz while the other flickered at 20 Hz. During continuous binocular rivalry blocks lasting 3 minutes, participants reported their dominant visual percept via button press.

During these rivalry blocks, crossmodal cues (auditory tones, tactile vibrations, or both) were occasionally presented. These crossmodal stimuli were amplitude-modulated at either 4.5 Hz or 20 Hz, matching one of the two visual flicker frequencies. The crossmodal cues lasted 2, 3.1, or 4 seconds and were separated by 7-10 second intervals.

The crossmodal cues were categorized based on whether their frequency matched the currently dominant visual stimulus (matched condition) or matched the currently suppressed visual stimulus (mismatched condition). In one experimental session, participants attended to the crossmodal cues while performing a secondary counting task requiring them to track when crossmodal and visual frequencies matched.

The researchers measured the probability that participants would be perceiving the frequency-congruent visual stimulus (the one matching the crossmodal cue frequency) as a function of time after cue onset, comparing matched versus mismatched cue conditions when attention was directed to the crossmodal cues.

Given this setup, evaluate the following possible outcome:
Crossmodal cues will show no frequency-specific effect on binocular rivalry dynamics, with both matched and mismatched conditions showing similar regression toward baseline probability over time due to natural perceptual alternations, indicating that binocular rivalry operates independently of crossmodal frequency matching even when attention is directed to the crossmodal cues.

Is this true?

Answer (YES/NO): NO